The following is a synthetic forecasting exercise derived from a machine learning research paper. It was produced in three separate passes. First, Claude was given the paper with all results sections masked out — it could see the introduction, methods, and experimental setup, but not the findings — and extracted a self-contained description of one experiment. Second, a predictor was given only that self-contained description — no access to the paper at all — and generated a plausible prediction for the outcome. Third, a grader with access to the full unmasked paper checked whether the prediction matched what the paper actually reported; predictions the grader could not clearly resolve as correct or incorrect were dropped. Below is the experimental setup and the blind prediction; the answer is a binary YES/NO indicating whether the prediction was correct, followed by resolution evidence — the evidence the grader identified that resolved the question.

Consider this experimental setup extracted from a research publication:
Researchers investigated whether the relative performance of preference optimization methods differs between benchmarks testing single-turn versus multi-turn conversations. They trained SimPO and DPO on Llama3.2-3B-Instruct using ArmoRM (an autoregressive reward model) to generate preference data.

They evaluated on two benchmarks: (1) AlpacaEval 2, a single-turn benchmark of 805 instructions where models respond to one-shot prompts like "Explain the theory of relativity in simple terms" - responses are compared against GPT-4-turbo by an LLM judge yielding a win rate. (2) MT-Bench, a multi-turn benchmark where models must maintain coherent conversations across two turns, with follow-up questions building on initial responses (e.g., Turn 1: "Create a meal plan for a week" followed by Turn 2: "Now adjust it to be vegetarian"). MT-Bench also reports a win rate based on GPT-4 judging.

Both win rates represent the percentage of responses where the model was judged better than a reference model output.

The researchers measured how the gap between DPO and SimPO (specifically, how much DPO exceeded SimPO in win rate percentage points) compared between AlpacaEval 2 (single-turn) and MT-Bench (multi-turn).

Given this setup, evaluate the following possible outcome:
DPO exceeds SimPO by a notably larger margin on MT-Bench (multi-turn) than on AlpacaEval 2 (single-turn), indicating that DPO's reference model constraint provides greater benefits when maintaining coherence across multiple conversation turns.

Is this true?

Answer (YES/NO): YES